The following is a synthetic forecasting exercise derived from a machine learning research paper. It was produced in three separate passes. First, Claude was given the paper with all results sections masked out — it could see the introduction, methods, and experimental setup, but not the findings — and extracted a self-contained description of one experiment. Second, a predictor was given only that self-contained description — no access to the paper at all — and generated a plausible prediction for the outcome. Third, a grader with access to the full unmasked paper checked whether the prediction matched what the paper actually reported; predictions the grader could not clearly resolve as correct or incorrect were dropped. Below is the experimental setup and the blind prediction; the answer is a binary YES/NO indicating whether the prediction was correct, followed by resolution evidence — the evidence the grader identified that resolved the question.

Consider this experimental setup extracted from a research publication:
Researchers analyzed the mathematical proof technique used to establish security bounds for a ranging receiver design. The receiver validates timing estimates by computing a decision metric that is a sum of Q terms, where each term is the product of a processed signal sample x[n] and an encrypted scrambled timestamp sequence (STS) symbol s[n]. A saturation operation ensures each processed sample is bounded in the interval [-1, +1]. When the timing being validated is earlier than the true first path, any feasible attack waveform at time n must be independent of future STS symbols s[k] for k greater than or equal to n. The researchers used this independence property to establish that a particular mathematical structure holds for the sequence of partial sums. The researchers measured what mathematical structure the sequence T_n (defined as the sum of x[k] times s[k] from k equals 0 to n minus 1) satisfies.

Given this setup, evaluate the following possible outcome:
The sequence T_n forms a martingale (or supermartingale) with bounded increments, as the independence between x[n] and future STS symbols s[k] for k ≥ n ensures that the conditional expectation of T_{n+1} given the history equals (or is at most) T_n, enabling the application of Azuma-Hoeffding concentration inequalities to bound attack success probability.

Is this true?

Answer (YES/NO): YES